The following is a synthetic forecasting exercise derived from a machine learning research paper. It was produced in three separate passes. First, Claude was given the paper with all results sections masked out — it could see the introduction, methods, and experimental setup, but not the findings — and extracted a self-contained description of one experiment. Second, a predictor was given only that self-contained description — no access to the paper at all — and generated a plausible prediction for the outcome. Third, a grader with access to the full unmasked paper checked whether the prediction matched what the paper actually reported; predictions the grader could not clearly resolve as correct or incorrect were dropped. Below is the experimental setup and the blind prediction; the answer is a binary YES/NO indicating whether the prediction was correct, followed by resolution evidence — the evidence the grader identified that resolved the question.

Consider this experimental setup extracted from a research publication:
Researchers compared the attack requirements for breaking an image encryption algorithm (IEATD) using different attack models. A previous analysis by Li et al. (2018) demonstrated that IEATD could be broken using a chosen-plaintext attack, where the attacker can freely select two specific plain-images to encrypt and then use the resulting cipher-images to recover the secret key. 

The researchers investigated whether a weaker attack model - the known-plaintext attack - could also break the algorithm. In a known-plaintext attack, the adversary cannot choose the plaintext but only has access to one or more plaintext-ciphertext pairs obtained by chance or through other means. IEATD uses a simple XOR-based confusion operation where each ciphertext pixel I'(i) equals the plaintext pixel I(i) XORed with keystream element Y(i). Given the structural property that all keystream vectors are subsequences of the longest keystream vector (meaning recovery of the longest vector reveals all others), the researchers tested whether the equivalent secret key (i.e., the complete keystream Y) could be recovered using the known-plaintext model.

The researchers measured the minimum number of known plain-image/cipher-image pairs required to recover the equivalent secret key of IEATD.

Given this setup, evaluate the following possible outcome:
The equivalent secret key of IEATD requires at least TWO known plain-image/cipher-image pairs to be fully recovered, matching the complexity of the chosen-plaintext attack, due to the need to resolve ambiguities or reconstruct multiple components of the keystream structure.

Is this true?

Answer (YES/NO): NO